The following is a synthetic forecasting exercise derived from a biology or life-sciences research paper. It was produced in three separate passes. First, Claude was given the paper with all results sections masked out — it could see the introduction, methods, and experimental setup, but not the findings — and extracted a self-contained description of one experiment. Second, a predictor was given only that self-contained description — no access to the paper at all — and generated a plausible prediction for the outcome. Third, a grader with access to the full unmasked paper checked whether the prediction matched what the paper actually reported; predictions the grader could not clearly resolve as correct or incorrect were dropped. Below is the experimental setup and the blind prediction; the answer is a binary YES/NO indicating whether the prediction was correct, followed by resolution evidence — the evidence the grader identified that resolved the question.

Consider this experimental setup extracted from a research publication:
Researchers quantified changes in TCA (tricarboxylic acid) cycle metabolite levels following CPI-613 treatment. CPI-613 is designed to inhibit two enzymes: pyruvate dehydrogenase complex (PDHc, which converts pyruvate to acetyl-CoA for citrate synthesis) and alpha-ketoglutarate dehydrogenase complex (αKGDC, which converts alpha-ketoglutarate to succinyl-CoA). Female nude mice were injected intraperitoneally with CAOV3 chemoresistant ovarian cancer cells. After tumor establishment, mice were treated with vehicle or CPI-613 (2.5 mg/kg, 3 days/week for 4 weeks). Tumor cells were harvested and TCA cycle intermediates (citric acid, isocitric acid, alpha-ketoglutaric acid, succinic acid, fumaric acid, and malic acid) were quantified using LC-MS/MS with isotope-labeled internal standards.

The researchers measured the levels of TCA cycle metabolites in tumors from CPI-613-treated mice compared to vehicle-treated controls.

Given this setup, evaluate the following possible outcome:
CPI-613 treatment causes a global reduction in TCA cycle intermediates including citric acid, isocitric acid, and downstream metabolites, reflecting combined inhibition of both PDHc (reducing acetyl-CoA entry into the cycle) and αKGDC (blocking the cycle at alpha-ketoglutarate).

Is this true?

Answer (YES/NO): NO